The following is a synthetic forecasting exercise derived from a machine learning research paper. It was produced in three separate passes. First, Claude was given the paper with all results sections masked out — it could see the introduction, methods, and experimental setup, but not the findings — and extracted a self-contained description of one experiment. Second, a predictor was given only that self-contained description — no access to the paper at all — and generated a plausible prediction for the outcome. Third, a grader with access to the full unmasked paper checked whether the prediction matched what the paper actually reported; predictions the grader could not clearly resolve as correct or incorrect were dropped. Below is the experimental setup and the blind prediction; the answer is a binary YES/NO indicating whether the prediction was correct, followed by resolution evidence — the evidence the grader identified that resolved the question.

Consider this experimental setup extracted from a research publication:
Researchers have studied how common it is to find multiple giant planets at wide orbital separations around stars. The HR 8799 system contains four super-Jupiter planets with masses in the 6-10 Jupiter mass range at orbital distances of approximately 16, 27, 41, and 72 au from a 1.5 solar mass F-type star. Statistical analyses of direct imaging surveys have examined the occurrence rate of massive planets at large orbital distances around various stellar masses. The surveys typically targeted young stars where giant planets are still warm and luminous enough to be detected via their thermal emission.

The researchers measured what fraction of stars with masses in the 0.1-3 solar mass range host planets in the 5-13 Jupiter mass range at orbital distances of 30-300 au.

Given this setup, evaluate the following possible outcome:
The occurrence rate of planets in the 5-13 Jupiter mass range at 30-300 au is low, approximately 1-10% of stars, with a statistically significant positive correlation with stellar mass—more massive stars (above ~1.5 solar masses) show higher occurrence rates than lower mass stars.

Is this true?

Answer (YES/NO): NO